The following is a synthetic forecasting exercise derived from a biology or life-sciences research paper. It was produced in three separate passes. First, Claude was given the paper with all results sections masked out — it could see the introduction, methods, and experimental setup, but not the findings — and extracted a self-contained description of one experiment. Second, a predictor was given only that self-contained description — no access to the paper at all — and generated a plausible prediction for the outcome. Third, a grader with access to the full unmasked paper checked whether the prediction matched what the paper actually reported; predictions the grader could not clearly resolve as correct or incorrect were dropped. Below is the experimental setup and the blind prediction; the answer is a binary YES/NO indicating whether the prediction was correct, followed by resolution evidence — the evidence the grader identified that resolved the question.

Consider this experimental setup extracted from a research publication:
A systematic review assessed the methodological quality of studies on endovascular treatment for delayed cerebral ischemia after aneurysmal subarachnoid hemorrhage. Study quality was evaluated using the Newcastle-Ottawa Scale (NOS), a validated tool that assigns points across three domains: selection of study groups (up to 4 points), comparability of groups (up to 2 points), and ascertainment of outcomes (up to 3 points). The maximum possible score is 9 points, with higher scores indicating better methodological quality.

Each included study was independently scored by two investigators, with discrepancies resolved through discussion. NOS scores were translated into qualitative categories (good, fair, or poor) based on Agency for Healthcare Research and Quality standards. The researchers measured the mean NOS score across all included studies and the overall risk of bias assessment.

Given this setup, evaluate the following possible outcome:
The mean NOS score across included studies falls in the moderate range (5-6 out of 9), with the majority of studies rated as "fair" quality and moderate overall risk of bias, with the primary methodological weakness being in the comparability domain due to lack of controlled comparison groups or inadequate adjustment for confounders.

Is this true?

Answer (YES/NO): YES